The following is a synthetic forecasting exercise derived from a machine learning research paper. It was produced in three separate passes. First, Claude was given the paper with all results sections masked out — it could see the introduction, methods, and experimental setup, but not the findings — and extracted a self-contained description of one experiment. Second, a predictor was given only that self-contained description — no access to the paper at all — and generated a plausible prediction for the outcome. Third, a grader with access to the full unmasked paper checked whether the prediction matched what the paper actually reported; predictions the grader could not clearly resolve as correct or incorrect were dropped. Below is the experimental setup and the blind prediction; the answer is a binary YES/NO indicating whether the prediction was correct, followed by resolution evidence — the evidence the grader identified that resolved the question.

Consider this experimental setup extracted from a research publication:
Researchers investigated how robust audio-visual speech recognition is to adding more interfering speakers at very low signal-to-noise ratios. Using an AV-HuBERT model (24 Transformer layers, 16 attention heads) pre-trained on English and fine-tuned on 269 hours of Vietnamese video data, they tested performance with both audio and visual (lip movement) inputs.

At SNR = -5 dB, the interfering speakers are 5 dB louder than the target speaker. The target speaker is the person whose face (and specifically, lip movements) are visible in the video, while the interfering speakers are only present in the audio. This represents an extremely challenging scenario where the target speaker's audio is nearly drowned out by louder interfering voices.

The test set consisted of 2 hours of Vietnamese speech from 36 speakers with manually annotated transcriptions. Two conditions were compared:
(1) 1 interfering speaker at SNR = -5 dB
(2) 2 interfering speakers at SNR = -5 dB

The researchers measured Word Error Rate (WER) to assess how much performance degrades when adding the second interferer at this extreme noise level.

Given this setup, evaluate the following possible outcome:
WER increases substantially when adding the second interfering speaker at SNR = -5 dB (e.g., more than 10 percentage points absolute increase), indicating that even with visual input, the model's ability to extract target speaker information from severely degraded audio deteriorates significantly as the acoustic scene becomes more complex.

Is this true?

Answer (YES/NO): NO